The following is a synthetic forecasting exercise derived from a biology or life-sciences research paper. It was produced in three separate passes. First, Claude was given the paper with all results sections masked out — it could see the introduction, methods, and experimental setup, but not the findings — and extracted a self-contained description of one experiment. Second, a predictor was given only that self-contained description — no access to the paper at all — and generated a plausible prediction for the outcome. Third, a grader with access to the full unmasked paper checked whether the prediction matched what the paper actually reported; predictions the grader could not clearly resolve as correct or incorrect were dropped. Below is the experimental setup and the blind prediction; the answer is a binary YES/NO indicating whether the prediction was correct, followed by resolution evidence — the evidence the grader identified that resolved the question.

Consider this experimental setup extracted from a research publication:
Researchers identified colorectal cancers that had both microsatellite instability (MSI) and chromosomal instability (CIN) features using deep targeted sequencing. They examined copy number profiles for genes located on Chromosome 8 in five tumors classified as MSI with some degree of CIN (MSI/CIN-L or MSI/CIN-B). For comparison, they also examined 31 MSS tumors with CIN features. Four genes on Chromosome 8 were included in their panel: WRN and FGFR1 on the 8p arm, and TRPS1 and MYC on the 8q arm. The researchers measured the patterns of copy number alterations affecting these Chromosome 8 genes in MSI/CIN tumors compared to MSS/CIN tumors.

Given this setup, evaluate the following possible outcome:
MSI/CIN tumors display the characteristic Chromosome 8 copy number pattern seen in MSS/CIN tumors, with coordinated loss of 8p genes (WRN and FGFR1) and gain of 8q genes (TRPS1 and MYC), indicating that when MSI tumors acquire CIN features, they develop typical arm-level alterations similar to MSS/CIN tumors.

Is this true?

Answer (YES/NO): NO